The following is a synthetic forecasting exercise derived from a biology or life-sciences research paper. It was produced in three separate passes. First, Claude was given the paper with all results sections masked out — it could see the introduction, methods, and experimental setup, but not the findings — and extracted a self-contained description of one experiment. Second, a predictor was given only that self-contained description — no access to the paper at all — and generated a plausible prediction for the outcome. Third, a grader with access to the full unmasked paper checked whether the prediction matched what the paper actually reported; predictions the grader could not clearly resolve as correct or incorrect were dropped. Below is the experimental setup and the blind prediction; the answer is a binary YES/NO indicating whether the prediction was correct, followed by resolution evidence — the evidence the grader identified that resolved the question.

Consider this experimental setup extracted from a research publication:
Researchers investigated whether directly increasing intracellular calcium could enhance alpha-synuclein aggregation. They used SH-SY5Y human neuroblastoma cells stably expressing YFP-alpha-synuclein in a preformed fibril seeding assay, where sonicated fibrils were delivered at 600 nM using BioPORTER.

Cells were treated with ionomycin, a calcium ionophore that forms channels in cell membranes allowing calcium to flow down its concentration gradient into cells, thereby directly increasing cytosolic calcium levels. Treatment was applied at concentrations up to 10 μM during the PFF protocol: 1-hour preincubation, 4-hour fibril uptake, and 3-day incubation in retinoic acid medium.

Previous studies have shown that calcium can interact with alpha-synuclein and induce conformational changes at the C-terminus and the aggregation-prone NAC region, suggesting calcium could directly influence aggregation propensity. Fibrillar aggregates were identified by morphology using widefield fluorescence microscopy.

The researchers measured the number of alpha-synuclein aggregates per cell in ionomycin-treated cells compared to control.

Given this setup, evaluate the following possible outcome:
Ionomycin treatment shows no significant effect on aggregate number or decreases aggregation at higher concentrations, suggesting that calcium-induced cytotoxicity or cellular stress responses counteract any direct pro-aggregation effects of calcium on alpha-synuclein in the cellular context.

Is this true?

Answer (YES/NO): YES